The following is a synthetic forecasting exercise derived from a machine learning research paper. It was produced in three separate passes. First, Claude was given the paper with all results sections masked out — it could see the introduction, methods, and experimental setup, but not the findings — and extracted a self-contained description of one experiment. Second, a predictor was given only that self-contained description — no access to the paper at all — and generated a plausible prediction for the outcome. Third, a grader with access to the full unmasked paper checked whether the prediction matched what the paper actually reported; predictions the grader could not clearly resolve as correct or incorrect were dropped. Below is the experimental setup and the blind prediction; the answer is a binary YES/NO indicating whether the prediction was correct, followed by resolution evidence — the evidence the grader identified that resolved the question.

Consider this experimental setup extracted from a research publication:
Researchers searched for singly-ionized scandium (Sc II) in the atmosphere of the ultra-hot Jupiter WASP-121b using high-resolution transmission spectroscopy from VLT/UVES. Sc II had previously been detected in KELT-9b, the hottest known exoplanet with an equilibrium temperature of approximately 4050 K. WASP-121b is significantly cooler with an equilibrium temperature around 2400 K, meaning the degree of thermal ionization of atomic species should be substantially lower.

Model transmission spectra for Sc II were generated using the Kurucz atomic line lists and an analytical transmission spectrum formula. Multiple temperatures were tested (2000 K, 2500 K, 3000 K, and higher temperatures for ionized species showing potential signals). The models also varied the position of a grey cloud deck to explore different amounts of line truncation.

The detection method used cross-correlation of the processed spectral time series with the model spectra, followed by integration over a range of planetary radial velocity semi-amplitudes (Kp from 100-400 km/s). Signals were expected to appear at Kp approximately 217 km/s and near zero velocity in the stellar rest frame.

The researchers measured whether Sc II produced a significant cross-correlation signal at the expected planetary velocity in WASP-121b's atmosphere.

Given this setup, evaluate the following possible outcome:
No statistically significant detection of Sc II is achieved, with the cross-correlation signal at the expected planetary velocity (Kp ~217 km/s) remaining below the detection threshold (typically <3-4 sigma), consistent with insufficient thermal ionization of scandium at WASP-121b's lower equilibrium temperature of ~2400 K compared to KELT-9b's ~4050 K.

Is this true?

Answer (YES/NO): NO